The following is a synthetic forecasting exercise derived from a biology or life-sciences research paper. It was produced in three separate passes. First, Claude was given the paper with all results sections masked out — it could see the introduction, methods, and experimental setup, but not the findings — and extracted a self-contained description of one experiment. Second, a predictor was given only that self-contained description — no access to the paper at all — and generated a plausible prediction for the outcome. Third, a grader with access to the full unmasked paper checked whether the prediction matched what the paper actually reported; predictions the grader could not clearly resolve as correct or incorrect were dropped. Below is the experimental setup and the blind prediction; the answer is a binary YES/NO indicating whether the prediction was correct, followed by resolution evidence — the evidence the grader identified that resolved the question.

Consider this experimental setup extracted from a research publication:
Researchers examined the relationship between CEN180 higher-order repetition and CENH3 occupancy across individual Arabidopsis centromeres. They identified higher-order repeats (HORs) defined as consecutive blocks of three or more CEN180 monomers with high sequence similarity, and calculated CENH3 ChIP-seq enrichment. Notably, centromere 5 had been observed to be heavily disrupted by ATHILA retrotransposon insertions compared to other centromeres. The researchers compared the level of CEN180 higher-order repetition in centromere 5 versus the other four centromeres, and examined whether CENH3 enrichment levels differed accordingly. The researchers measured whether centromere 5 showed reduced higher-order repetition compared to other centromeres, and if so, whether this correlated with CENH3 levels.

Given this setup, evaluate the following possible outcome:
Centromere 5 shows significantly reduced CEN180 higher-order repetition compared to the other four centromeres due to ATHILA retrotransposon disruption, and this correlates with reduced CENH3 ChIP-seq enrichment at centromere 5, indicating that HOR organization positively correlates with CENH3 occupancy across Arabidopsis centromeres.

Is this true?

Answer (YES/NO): NO